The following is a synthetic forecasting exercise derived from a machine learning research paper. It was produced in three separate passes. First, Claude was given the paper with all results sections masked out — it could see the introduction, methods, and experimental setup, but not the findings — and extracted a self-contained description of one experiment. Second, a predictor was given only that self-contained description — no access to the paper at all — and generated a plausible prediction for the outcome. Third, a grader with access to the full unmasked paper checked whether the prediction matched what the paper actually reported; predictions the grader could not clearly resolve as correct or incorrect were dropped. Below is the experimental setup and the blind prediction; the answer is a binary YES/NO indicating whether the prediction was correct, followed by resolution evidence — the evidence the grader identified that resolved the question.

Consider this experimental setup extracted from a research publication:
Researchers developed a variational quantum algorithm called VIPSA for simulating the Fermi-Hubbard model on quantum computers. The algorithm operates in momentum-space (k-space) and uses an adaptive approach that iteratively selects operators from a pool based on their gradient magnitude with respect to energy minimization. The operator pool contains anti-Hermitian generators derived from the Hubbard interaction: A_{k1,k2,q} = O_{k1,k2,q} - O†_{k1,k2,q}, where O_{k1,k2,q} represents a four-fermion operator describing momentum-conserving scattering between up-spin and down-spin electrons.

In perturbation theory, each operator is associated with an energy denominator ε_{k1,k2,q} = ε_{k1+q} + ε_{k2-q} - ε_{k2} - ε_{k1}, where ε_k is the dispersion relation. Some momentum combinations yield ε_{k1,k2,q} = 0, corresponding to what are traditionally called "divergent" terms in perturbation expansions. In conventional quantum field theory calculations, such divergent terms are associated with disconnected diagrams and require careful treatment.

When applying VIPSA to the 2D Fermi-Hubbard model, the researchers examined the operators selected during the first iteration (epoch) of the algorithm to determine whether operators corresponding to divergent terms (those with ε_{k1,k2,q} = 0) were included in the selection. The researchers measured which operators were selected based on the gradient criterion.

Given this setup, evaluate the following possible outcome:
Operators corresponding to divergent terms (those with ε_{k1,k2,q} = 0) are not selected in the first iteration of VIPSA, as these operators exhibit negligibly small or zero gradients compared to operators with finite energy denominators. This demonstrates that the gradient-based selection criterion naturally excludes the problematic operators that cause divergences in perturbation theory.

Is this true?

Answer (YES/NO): NO